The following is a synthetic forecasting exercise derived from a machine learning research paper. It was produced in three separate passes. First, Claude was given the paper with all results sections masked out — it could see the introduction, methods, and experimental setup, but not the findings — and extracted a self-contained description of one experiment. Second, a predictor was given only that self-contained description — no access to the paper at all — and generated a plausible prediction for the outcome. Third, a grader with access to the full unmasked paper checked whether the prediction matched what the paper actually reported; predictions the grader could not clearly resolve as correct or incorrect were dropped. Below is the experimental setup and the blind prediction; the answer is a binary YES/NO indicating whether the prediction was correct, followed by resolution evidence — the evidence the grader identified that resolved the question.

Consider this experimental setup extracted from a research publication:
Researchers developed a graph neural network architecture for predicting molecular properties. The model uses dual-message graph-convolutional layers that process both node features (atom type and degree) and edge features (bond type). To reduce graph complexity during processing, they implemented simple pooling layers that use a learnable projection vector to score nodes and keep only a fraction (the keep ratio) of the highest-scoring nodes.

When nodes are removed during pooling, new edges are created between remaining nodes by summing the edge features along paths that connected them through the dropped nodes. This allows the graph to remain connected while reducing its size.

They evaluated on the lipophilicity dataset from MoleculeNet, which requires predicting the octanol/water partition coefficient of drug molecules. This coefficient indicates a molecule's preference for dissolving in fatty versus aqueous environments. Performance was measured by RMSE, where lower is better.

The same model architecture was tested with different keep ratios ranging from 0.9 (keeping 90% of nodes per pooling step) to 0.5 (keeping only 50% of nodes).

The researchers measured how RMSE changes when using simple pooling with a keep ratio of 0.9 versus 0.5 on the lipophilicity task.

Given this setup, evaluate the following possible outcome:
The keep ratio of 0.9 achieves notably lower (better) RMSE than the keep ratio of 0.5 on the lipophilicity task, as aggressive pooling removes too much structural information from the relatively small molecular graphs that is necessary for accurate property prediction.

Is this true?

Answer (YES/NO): YES